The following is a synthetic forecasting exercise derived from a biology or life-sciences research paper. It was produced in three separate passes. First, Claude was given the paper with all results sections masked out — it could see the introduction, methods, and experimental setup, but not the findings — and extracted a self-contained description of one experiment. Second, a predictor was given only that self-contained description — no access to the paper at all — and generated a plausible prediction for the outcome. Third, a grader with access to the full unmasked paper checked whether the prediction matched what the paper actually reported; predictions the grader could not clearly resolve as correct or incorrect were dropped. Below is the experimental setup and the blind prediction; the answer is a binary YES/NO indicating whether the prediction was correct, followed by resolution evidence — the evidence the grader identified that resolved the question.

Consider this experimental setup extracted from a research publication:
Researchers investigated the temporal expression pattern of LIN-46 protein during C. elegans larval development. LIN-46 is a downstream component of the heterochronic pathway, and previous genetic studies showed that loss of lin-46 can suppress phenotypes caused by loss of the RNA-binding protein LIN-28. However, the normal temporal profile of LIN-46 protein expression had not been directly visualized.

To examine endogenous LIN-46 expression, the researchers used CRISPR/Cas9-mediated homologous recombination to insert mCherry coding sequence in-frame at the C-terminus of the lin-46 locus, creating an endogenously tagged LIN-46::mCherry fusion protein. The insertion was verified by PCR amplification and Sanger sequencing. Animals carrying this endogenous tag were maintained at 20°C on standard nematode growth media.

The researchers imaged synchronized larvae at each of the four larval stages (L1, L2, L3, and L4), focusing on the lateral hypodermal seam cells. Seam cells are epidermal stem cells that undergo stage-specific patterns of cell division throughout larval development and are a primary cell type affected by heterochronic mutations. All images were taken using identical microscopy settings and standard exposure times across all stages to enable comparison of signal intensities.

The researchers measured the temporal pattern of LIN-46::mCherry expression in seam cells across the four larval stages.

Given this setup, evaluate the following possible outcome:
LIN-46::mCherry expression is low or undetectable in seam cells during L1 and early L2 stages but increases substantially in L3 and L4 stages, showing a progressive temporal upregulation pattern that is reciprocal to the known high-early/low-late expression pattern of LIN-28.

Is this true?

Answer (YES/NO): YES